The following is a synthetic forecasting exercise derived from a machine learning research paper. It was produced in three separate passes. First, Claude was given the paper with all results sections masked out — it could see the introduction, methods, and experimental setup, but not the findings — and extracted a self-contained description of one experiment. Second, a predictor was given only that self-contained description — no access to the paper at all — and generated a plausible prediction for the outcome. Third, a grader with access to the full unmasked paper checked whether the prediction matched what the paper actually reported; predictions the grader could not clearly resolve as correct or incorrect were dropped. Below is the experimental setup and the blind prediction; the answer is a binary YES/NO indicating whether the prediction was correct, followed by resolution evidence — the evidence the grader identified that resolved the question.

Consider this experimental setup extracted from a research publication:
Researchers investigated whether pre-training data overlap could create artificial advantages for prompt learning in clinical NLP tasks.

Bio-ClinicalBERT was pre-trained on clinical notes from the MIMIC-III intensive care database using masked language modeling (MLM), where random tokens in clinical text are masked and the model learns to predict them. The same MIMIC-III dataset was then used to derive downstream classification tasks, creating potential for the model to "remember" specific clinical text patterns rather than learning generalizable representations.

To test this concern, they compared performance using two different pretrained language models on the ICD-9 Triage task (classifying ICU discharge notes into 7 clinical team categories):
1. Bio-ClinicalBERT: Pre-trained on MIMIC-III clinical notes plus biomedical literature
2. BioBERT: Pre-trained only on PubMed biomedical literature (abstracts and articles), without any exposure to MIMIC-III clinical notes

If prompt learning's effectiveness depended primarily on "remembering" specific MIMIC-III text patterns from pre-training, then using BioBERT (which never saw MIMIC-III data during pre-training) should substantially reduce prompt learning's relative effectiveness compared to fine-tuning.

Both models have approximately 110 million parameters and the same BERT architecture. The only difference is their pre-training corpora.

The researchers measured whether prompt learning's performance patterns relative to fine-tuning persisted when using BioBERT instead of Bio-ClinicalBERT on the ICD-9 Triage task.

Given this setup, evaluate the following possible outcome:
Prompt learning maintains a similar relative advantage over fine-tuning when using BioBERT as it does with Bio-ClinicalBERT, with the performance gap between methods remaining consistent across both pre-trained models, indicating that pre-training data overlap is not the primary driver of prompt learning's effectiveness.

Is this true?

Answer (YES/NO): YES